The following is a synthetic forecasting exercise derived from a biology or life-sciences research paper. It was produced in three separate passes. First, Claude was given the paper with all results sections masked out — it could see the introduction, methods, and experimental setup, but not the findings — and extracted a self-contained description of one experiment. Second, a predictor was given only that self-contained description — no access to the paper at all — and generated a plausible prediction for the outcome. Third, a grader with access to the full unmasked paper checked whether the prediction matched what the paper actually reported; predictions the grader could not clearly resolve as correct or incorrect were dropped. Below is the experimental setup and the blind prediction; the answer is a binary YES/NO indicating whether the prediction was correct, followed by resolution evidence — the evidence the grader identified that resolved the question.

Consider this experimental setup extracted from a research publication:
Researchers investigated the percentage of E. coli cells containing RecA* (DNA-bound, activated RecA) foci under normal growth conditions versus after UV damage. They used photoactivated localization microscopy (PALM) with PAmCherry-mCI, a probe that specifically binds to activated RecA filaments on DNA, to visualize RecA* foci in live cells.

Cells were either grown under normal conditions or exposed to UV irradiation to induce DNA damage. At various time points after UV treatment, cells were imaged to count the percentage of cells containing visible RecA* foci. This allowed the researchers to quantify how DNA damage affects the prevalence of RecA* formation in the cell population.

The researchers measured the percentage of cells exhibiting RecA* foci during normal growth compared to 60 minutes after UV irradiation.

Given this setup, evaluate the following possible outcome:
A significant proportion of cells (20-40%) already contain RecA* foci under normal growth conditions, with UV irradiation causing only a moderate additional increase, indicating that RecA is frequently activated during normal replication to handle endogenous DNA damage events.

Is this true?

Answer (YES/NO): NO